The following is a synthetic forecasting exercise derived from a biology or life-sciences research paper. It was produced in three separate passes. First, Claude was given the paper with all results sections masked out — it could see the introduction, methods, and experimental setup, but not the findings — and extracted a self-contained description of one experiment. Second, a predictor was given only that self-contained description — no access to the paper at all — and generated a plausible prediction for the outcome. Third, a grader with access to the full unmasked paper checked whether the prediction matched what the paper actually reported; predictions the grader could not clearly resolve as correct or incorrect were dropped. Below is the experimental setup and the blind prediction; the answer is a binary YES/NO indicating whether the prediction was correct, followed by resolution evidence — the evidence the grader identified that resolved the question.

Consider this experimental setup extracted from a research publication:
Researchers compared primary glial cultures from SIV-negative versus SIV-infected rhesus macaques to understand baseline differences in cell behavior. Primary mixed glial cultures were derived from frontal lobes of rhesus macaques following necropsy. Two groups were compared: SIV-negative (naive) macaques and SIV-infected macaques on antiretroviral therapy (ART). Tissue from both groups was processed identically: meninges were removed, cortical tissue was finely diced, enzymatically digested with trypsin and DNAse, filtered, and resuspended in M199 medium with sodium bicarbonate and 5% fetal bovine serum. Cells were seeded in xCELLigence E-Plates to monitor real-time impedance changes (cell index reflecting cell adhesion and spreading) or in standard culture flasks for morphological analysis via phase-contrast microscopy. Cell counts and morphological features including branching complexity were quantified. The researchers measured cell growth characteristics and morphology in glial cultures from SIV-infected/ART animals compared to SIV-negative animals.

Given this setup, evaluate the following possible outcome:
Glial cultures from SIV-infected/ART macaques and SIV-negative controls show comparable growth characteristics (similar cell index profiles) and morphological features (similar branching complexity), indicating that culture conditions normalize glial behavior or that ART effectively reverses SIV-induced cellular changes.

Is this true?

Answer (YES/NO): NO